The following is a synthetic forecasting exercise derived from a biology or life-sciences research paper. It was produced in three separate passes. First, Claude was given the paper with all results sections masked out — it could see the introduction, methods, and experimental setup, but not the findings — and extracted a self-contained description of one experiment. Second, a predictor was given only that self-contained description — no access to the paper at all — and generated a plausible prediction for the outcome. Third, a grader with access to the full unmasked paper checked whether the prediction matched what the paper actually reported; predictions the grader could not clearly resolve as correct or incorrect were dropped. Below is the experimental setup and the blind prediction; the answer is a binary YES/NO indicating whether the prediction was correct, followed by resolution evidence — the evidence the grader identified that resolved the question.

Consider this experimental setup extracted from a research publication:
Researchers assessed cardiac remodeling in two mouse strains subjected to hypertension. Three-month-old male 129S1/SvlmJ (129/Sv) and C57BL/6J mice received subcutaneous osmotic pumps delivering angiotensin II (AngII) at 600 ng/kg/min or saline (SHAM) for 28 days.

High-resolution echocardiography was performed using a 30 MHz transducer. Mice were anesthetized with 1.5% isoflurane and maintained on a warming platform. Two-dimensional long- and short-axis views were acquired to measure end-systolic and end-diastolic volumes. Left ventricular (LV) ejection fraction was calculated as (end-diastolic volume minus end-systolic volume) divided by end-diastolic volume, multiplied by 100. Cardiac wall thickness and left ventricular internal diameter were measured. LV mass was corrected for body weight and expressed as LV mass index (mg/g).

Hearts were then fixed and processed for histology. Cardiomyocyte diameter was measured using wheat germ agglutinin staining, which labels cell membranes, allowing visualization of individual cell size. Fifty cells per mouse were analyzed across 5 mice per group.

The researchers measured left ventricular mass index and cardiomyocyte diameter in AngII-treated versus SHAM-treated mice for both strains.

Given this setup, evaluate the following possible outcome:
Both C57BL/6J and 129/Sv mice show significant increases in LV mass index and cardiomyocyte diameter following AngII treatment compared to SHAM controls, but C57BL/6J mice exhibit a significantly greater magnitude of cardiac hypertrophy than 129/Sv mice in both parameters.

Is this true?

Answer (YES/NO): NO